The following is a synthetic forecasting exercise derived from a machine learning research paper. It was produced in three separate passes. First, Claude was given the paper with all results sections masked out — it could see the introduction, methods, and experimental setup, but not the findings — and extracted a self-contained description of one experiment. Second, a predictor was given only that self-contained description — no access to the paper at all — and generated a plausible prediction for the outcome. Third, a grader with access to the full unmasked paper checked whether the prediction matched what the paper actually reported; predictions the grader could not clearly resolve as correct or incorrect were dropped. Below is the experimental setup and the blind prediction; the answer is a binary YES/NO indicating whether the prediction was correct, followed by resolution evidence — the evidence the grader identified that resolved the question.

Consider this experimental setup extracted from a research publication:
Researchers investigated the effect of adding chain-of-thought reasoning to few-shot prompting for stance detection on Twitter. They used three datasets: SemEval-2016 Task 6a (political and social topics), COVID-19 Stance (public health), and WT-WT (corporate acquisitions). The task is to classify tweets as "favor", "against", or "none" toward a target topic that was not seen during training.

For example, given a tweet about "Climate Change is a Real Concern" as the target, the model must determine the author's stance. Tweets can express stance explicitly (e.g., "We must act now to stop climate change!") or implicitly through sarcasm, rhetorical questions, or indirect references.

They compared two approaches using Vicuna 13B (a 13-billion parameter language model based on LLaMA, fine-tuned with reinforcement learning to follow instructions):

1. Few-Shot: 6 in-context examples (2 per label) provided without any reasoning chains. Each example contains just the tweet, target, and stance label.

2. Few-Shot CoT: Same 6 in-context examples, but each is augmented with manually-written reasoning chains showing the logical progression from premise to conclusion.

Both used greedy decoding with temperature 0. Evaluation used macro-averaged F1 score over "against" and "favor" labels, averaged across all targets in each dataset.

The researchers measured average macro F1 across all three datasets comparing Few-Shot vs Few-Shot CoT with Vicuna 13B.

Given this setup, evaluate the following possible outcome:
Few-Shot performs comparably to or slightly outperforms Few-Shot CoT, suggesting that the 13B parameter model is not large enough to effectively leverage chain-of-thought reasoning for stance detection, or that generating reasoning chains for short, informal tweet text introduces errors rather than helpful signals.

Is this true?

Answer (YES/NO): NO